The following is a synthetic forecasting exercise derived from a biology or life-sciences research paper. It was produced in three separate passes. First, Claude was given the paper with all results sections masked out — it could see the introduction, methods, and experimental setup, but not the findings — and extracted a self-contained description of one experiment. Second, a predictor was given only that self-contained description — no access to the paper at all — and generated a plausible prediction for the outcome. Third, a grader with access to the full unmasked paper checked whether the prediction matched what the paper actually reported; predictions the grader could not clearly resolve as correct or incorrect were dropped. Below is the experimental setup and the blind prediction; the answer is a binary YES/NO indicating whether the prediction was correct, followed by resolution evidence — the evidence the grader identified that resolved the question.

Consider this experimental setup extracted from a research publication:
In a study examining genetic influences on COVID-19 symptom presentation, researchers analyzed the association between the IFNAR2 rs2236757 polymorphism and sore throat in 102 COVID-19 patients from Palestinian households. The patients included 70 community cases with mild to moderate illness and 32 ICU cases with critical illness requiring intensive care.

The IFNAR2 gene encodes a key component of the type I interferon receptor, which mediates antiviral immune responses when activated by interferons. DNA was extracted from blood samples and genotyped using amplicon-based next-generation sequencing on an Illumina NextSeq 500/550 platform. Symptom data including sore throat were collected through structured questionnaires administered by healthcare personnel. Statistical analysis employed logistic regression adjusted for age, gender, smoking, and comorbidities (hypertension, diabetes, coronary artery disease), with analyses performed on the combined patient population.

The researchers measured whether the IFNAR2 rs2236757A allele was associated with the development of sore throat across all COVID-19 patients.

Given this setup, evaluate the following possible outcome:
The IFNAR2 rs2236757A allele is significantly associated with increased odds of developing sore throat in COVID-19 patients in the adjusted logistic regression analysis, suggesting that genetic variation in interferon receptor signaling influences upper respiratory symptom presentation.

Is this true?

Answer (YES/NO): YES